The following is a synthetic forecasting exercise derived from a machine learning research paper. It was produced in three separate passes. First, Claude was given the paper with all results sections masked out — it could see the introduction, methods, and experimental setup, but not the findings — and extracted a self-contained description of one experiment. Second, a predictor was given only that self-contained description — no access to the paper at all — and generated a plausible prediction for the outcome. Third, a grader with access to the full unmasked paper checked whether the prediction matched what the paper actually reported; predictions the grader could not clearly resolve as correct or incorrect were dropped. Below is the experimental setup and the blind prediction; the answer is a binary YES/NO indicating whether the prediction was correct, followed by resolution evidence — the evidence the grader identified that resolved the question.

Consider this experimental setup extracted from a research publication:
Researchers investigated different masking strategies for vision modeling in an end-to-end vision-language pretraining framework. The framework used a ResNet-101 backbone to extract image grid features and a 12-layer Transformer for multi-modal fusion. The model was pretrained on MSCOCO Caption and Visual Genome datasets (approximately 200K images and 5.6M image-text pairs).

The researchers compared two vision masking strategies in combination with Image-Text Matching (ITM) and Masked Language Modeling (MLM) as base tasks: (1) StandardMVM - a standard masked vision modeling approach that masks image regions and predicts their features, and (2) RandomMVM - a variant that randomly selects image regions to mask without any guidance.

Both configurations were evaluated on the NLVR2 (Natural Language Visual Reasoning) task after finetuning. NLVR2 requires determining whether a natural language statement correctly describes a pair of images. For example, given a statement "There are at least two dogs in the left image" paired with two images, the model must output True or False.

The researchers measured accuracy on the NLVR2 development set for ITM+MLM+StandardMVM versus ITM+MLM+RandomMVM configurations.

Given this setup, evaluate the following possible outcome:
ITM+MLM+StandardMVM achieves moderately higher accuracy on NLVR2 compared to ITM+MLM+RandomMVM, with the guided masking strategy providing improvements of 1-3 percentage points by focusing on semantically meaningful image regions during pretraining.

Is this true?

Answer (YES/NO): NO